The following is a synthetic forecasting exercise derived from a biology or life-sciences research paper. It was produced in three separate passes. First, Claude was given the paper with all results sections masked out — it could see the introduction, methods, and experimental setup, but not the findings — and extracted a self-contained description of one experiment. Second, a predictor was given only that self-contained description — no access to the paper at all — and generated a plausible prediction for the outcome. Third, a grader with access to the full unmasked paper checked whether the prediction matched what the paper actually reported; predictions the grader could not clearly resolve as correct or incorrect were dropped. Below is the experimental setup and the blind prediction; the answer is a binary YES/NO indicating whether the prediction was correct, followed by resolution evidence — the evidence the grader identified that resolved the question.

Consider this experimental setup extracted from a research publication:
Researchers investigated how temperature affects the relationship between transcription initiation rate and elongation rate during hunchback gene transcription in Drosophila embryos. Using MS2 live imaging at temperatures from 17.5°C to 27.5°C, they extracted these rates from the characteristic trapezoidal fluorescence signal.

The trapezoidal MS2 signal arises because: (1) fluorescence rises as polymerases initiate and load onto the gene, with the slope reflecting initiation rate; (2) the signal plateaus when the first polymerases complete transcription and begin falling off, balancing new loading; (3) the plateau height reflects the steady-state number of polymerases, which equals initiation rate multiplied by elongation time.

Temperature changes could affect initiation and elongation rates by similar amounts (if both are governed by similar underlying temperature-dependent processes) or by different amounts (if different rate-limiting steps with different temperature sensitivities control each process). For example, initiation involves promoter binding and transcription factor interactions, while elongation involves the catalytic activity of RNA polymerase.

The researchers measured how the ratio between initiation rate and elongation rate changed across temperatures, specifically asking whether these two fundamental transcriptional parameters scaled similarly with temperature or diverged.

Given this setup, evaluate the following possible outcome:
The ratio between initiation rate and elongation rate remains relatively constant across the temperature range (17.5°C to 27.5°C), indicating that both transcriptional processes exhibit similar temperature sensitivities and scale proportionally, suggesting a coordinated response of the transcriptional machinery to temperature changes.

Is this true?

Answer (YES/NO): YES